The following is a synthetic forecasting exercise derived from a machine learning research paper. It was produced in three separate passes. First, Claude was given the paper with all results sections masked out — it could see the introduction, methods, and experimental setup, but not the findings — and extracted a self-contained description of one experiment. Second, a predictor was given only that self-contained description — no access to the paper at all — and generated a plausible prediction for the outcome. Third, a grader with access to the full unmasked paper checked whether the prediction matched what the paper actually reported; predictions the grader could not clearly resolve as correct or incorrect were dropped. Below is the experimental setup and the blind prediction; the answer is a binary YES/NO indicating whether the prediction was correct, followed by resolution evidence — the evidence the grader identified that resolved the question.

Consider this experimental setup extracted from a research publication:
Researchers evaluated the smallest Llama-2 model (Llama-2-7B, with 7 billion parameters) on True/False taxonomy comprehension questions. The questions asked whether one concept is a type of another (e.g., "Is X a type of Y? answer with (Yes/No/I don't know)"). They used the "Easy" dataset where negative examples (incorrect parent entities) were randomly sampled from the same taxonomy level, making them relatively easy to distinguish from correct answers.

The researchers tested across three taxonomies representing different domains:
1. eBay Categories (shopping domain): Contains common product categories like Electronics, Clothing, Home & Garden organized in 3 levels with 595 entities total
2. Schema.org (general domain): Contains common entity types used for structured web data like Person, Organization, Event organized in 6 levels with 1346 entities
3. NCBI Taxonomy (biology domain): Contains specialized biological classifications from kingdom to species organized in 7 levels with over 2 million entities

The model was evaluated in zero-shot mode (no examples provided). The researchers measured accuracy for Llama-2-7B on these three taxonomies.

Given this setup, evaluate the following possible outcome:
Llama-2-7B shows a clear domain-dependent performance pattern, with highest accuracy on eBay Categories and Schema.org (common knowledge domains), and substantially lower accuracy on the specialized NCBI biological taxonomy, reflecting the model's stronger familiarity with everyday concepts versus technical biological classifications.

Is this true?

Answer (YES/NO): NO